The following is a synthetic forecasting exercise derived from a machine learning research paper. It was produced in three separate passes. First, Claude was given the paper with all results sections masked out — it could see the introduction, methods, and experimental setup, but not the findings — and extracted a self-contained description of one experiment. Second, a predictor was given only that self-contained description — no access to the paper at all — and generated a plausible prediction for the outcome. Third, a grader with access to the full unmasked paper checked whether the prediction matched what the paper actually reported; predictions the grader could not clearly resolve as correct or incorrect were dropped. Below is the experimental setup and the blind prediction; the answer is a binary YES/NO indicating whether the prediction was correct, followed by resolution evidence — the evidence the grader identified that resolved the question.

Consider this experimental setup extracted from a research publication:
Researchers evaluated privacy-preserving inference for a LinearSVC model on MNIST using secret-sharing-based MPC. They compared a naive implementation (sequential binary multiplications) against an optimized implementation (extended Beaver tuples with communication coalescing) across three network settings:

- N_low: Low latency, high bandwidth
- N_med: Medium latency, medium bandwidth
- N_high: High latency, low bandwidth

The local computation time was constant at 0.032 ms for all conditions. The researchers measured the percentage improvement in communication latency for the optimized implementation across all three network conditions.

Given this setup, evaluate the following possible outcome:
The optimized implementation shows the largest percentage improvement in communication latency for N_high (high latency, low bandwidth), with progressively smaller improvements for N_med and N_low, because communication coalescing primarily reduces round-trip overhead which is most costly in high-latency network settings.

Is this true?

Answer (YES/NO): NO